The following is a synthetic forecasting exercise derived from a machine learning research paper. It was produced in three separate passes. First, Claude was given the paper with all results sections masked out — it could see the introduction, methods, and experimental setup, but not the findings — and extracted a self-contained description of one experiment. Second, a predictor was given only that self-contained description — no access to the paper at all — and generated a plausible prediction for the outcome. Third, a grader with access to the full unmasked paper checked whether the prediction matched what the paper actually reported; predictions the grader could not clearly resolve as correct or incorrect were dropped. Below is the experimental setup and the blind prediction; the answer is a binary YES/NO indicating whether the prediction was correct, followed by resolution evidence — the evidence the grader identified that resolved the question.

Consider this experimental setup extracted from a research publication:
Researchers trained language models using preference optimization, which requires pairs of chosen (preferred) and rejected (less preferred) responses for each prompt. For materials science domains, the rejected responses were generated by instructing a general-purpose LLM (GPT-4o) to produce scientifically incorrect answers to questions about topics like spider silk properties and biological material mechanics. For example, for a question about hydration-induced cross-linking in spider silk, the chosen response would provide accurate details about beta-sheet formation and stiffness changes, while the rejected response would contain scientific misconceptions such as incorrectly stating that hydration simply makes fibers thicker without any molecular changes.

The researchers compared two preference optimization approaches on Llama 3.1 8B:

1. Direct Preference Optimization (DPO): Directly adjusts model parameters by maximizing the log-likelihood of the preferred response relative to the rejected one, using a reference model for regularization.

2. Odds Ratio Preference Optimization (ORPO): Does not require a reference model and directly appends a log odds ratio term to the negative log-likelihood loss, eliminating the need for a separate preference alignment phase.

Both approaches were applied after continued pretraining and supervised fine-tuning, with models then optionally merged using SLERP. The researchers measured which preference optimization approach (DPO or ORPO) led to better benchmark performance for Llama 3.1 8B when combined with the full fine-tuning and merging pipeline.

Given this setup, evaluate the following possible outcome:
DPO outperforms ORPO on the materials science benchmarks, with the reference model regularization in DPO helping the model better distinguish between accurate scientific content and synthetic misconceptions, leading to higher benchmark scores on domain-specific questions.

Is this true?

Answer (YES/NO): NO